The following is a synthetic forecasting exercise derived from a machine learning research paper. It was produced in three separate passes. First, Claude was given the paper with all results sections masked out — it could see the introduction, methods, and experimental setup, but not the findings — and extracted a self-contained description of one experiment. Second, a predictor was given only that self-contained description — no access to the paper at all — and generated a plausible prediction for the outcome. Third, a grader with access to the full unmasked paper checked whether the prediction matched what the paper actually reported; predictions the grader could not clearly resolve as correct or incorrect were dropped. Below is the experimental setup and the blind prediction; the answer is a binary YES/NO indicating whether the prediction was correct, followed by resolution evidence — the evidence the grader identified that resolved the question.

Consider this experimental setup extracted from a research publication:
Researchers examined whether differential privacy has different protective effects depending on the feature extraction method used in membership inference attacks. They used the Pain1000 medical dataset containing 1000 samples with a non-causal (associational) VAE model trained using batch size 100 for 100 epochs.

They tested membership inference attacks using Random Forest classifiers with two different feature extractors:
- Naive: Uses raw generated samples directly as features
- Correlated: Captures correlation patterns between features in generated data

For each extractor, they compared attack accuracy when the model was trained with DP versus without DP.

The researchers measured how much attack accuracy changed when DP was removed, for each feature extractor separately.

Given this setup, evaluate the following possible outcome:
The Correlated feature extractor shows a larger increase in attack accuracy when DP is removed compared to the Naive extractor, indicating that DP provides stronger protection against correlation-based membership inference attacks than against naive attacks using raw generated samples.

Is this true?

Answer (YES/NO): YES